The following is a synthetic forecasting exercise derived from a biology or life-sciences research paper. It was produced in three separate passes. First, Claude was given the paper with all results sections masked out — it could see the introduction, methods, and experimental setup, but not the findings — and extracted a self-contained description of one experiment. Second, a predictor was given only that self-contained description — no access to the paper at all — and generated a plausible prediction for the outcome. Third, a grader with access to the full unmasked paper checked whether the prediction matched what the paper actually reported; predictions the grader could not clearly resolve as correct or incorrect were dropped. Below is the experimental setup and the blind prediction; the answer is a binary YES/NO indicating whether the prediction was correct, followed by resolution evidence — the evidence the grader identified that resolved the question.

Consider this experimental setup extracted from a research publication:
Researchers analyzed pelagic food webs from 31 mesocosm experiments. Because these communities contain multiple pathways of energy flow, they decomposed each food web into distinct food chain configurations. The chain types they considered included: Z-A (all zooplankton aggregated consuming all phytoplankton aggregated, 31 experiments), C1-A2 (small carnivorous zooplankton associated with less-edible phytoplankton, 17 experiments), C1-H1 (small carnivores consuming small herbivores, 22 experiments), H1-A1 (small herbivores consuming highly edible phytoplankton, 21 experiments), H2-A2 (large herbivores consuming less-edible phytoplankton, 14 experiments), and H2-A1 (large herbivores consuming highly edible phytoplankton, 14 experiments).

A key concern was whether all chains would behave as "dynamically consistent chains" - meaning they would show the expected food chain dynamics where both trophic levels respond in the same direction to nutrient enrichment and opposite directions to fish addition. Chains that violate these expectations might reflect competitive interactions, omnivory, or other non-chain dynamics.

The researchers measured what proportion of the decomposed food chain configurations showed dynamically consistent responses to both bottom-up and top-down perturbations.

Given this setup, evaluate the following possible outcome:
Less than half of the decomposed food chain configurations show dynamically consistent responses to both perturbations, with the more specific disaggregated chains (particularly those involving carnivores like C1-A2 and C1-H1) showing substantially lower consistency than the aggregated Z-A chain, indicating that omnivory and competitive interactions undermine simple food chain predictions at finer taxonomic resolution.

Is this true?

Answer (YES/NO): NO